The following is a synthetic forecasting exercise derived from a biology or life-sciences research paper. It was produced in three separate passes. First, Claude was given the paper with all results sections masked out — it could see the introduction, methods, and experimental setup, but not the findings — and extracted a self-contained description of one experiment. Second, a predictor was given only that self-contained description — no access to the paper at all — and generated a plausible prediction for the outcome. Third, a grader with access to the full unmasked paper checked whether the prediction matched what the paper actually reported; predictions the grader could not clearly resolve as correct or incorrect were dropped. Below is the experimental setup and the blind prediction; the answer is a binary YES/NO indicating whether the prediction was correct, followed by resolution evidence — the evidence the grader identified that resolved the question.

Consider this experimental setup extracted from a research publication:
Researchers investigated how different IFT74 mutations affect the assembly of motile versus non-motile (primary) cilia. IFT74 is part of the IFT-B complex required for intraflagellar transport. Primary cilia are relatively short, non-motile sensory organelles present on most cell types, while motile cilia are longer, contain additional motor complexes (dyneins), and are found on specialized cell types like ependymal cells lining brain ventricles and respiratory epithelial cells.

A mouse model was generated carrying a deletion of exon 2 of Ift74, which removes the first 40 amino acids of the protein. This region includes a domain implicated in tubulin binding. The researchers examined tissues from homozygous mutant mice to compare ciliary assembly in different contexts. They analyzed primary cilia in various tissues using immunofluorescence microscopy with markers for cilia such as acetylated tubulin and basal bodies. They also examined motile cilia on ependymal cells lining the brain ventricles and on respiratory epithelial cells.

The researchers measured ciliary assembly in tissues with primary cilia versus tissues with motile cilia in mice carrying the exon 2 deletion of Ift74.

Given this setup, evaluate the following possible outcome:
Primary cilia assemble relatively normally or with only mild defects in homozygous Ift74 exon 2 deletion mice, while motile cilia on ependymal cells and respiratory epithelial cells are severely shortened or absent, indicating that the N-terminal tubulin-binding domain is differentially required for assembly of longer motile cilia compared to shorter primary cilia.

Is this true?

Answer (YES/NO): YES